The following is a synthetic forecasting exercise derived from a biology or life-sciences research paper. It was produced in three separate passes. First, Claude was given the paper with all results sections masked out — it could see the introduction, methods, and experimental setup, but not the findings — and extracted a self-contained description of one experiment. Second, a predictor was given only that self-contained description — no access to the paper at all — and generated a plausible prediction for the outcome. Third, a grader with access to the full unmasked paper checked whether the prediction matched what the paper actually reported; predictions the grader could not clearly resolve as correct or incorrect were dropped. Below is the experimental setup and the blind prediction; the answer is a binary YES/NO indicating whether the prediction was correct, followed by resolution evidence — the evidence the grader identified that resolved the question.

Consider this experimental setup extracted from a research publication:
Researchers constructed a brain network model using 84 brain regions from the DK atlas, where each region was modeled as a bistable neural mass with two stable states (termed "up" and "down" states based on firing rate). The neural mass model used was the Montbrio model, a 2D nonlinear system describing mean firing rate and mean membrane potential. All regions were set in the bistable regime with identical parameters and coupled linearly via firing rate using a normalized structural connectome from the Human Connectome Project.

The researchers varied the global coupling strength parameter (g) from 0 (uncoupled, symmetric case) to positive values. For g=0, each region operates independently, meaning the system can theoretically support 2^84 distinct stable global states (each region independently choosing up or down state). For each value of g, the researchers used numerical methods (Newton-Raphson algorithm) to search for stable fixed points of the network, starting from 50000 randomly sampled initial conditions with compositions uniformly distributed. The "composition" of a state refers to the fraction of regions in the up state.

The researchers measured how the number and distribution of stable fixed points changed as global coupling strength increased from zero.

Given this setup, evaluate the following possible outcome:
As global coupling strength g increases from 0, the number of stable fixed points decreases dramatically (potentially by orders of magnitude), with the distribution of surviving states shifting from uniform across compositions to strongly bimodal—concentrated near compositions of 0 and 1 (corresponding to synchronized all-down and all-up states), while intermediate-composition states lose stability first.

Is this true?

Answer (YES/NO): NO